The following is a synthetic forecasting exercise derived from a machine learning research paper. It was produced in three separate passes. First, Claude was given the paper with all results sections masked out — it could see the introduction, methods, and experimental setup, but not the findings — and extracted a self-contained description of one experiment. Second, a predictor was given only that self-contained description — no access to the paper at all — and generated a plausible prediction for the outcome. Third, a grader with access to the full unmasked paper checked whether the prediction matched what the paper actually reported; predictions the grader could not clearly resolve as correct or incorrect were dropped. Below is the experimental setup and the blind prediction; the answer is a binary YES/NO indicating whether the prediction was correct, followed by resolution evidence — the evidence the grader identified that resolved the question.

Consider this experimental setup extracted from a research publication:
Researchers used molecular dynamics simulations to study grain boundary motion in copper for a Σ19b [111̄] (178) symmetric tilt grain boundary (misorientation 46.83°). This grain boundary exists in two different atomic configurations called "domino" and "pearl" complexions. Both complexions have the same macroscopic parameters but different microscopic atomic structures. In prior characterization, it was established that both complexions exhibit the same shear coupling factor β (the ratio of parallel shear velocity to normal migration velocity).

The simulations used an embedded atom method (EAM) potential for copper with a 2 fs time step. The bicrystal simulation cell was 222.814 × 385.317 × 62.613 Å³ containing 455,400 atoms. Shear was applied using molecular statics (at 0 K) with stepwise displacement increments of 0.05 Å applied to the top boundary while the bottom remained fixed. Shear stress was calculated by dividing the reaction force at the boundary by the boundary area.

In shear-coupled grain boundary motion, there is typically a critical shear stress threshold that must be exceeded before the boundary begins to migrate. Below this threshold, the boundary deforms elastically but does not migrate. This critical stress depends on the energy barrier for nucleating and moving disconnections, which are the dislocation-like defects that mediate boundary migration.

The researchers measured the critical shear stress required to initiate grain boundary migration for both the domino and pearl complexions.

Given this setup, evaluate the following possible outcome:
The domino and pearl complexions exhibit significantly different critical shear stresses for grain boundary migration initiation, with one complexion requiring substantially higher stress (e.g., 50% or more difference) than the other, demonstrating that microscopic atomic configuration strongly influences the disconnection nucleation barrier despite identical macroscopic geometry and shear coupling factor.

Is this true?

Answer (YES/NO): NO